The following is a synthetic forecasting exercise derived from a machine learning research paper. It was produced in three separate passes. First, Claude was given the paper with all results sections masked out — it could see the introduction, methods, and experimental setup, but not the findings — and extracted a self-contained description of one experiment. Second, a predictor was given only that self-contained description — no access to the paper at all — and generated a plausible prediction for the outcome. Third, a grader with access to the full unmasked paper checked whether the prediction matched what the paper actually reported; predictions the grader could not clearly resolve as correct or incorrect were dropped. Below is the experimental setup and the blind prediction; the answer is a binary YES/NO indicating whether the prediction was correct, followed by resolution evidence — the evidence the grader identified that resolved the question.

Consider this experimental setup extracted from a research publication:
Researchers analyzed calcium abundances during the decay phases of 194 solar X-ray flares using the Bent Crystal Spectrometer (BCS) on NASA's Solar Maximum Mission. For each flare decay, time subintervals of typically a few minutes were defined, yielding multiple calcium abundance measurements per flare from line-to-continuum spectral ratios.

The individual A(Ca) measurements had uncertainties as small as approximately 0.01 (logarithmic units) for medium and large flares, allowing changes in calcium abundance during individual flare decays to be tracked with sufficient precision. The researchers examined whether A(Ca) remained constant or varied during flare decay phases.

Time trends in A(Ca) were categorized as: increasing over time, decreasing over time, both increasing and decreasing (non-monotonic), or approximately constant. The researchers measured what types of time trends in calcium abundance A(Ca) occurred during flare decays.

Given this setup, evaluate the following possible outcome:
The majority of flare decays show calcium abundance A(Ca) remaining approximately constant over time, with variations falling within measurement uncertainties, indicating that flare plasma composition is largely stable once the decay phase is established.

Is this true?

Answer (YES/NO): NO